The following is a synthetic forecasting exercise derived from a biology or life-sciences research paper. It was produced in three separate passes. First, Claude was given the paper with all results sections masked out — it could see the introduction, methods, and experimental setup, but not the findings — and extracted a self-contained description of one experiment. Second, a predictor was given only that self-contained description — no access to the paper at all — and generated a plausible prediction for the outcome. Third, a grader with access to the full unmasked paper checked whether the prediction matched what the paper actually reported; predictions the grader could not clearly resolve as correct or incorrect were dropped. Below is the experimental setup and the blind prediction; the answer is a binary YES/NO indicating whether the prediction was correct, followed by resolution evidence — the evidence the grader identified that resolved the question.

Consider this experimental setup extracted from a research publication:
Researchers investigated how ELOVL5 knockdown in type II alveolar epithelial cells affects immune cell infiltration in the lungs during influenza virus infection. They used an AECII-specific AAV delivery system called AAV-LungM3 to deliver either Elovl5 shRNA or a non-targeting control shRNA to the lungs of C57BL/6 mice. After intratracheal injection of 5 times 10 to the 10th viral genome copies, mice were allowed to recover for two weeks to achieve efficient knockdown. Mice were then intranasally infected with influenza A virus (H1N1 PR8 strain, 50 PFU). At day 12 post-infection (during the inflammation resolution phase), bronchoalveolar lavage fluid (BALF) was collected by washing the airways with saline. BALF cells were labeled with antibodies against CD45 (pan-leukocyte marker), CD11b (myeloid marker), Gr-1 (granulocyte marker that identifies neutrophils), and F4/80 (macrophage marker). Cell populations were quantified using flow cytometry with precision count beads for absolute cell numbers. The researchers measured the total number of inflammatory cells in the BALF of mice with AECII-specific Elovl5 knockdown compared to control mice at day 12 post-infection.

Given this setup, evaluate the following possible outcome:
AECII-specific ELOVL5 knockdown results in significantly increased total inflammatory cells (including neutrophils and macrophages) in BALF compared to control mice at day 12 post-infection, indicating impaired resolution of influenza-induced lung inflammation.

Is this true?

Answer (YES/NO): YES